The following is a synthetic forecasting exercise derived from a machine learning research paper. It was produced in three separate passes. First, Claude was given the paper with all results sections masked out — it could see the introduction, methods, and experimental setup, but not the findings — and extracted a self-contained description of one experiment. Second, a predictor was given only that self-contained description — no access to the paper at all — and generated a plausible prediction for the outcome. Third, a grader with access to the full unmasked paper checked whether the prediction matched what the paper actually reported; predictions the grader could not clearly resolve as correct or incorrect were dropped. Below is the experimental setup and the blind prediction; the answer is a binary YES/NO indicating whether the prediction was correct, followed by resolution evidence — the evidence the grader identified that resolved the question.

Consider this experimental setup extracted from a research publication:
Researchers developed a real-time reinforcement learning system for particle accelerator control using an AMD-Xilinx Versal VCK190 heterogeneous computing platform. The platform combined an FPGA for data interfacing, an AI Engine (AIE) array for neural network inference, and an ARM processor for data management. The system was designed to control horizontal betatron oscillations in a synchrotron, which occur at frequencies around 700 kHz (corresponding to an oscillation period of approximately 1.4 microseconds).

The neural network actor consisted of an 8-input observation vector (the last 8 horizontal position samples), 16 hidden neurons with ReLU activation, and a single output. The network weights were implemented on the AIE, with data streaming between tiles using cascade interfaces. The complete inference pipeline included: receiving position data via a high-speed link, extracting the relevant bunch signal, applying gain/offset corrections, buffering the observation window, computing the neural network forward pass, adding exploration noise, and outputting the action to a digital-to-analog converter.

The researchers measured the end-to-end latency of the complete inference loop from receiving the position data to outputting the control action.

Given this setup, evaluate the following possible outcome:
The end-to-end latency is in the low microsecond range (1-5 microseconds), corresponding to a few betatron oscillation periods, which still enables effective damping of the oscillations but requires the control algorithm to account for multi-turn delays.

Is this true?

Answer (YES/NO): YES